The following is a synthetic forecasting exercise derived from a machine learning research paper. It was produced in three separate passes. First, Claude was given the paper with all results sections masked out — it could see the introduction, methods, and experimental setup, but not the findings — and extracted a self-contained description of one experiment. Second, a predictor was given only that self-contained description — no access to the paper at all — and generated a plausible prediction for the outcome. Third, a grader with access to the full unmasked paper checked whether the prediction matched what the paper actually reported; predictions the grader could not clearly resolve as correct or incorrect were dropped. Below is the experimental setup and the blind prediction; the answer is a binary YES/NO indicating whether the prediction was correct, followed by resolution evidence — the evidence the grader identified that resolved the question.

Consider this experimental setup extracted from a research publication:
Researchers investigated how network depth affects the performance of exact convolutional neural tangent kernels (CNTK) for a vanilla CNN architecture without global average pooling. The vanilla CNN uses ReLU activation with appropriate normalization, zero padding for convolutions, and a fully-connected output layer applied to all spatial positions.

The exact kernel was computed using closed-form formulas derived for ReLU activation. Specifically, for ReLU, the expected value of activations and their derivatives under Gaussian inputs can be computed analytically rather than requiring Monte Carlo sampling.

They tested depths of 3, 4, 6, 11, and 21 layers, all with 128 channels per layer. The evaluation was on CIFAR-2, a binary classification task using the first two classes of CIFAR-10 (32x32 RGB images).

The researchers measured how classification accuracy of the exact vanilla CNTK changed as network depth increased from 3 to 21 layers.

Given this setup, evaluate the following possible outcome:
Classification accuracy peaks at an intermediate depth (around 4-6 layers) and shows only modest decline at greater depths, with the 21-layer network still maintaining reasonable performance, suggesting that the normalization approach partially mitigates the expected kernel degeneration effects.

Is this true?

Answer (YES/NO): YES